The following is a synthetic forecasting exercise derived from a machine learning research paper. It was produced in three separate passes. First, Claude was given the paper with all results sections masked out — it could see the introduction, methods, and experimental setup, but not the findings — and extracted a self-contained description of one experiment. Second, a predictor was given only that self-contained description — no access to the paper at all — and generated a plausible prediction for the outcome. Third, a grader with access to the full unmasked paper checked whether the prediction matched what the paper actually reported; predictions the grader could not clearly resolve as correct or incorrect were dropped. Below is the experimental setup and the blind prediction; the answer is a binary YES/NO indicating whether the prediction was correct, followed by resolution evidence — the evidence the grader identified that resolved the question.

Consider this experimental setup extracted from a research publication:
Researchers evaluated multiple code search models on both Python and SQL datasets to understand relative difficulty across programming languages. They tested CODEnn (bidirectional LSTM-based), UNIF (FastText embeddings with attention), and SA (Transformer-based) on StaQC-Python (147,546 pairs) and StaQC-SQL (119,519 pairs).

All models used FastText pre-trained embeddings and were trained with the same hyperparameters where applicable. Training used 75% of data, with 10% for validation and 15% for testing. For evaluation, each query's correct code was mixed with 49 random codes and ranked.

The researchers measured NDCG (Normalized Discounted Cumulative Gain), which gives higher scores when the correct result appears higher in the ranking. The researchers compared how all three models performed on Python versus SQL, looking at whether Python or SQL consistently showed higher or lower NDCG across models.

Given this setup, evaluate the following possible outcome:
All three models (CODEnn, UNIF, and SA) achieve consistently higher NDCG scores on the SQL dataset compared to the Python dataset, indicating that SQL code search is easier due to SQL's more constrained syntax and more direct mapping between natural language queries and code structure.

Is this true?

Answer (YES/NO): NO